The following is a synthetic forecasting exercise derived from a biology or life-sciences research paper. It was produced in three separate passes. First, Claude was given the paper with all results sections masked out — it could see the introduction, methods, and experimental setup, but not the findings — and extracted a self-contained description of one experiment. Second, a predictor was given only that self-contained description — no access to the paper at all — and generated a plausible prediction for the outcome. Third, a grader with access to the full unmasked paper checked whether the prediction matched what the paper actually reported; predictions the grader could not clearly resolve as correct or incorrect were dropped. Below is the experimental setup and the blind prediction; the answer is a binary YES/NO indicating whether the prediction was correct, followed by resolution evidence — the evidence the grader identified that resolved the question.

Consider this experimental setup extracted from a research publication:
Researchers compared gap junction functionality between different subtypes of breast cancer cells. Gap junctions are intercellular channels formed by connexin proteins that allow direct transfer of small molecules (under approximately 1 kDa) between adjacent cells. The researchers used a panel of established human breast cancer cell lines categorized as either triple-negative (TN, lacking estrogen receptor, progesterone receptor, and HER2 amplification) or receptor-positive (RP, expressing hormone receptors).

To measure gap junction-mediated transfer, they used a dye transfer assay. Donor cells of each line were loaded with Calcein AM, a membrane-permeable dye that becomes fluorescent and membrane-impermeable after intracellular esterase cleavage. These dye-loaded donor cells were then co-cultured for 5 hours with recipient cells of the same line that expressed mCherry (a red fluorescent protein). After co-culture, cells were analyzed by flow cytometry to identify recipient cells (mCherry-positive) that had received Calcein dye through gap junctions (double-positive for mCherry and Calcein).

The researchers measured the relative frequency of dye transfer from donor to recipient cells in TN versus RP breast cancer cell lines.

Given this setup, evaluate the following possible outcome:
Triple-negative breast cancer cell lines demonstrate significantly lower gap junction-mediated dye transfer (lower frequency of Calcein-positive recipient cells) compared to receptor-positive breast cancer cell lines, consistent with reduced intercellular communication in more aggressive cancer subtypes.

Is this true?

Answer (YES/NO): NO